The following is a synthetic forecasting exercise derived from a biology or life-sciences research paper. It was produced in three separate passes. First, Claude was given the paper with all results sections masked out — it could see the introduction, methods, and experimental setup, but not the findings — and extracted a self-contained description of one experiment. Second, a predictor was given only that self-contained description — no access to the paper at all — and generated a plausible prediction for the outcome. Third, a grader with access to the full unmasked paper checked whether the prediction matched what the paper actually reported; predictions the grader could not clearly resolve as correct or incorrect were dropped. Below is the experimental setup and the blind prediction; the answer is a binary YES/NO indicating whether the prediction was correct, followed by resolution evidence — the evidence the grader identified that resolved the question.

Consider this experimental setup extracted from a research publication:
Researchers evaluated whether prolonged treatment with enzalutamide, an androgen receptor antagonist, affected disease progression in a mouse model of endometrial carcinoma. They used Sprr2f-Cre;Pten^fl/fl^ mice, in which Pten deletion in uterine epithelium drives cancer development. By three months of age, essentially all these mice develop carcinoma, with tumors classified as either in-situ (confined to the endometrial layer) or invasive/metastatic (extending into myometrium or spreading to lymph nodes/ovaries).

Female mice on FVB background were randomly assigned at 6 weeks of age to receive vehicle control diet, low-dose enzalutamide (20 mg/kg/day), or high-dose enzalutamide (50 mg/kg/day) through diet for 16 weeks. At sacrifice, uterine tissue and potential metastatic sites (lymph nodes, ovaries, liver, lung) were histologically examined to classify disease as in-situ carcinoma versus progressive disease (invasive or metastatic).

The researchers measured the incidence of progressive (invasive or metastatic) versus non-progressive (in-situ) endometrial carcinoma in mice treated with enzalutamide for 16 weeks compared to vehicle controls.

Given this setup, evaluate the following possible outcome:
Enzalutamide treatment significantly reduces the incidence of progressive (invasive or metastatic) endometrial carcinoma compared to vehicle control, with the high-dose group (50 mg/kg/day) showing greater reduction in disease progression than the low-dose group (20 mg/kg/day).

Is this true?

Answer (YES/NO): NO